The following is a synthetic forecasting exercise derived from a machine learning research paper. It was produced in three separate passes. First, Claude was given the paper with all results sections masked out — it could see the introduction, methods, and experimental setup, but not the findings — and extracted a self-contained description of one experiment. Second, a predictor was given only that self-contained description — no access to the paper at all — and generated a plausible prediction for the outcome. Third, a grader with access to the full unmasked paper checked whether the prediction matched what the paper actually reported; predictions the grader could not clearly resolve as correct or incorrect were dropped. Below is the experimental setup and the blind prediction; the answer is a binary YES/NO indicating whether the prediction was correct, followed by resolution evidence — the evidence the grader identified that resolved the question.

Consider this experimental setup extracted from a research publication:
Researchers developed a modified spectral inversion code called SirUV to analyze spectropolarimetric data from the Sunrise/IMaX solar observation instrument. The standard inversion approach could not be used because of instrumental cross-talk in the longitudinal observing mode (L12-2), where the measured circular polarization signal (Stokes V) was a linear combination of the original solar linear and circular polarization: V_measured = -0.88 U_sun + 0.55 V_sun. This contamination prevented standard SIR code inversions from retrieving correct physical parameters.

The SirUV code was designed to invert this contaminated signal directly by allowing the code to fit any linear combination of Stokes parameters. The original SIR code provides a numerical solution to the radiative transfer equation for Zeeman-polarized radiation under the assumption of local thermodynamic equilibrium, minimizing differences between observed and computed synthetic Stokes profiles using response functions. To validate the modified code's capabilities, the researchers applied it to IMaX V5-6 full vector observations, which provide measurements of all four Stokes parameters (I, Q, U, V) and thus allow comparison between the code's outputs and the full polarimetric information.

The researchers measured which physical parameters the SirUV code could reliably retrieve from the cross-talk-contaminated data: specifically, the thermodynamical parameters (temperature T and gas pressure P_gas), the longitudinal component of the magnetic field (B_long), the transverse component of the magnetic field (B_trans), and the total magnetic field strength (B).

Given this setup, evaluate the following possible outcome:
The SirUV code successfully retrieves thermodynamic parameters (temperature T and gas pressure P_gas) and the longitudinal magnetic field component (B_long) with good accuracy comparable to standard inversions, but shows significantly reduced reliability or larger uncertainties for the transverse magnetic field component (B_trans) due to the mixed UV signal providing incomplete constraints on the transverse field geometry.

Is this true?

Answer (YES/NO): YES